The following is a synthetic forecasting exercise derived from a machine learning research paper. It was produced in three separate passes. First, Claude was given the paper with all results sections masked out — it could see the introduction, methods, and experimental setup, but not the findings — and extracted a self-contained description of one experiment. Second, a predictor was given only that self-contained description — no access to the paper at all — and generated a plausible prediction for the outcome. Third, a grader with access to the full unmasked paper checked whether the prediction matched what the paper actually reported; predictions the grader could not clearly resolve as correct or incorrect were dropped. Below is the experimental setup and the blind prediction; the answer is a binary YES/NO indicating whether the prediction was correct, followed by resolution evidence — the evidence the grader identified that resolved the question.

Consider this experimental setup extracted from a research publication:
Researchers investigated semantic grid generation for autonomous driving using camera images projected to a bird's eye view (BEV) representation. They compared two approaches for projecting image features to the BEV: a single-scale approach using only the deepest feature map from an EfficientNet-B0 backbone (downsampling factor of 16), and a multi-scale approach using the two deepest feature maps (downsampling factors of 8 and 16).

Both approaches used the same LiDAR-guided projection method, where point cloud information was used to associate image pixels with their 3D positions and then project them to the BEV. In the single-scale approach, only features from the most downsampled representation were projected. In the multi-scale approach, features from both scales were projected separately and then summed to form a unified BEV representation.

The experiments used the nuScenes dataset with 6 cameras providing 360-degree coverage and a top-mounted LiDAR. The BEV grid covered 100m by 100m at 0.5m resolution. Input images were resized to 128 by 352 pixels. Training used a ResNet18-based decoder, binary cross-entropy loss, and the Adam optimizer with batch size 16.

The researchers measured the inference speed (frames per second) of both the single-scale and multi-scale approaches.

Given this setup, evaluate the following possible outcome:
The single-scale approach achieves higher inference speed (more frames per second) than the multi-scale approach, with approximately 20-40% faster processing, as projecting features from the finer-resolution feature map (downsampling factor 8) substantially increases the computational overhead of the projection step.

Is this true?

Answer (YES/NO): NO